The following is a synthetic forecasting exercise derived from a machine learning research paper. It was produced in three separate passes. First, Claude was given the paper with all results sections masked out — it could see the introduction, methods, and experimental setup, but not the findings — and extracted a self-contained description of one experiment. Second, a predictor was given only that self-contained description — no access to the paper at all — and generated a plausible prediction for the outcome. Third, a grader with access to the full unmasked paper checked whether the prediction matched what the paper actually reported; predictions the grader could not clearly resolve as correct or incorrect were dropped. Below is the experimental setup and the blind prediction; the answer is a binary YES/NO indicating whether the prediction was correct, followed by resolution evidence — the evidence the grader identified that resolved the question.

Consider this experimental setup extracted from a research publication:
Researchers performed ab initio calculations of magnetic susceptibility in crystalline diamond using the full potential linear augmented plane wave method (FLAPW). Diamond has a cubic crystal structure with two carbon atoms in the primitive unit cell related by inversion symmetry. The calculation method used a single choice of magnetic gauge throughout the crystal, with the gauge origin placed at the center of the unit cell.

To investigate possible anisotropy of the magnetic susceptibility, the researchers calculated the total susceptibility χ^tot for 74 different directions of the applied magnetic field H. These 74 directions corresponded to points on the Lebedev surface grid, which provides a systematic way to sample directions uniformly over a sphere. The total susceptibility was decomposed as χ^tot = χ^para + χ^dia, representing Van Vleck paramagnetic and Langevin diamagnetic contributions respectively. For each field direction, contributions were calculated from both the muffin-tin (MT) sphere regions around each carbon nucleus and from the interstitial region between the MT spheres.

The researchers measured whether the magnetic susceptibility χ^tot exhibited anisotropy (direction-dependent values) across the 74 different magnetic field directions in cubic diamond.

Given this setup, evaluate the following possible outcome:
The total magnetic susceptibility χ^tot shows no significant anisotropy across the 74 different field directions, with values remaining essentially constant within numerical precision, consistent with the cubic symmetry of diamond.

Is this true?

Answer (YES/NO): YES